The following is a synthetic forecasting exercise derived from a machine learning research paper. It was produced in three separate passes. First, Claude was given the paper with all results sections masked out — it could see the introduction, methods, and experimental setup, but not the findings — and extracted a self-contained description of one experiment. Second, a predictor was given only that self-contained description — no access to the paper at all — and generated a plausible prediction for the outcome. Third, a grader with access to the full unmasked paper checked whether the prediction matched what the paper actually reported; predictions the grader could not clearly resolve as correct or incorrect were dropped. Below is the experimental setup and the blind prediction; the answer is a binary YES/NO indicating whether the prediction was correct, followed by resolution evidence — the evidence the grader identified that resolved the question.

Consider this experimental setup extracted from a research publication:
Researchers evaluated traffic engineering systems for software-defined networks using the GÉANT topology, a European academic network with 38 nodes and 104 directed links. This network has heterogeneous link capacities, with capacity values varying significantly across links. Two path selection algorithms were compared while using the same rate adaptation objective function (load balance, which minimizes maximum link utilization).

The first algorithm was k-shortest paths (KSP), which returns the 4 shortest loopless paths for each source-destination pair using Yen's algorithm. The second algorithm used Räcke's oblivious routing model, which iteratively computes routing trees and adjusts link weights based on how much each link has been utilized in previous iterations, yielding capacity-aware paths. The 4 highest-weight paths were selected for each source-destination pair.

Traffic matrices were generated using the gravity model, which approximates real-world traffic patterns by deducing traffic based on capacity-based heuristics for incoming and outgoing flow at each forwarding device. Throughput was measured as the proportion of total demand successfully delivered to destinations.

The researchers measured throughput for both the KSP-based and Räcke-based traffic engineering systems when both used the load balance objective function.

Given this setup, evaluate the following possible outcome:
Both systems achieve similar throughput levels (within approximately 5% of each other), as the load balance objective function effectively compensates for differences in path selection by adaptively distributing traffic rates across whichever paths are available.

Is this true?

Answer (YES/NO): YES